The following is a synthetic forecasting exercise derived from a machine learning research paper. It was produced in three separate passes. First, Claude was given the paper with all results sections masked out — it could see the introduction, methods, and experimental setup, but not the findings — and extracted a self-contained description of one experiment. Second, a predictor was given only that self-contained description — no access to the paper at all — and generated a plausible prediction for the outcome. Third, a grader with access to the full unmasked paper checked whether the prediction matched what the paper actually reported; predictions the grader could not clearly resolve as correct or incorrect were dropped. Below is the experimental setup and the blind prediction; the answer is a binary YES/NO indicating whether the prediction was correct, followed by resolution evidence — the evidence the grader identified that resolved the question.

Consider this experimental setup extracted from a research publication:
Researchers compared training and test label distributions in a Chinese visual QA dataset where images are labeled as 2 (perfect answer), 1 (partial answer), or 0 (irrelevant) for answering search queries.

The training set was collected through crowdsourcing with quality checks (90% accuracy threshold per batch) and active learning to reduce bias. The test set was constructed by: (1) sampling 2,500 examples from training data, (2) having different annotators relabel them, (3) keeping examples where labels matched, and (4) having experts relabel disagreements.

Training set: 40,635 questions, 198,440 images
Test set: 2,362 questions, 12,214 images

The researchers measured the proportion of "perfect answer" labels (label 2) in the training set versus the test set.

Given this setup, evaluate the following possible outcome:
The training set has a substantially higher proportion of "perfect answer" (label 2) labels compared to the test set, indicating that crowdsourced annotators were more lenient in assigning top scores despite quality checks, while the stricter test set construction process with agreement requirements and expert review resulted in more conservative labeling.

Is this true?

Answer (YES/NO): YES